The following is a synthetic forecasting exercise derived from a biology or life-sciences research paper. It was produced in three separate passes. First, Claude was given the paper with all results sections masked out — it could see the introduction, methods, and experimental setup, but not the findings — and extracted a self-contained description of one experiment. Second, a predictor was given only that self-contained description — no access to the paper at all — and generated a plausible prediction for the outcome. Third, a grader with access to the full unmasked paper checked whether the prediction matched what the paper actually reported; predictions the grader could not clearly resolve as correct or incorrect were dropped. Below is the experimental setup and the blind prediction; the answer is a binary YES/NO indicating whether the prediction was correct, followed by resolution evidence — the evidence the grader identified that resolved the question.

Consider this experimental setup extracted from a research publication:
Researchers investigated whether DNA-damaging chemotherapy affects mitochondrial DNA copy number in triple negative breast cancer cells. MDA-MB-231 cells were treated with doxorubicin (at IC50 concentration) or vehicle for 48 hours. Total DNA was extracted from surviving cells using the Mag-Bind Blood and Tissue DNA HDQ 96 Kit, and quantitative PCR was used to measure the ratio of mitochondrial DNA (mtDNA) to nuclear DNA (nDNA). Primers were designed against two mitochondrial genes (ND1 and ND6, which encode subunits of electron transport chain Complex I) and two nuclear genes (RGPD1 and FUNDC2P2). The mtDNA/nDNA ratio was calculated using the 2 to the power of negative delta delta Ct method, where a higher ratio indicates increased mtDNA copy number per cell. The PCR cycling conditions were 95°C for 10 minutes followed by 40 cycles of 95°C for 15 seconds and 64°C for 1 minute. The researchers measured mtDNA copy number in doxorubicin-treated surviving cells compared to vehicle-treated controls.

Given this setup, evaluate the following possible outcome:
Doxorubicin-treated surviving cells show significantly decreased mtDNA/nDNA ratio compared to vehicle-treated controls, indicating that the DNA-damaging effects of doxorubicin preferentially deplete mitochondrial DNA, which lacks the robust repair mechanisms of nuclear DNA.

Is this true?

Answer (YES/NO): NO